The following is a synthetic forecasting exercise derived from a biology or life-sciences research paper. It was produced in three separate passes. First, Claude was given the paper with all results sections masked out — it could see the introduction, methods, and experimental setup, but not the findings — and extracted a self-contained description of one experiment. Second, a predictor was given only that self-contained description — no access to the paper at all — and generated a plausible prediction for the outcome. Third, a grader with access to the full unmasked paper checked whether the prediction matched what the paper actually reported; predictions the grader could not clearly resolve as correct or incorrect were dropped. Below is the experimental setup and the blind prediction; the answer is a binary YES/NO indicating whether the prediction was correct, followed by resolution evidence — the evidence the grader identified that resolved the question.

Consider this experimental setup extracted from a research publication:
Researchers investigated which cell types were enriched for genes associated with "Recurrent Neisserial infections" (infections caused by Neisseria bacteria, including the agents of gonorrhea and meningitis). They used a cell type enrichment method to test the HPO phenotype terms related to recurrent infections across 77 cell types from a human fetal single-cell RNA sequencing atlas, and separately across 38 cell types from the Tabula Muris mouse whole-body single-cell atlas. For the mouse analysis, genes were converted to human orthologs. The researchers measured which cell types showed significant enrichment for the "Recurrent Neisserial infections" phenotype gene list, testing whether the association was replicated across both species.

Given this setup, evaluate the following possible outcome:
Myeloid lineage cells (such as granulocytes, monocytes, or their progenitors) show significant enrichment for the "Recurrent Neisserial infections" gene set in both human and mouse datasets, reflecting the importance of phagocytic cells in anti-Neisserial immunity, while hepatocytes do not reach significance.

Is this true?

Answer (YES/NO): NO